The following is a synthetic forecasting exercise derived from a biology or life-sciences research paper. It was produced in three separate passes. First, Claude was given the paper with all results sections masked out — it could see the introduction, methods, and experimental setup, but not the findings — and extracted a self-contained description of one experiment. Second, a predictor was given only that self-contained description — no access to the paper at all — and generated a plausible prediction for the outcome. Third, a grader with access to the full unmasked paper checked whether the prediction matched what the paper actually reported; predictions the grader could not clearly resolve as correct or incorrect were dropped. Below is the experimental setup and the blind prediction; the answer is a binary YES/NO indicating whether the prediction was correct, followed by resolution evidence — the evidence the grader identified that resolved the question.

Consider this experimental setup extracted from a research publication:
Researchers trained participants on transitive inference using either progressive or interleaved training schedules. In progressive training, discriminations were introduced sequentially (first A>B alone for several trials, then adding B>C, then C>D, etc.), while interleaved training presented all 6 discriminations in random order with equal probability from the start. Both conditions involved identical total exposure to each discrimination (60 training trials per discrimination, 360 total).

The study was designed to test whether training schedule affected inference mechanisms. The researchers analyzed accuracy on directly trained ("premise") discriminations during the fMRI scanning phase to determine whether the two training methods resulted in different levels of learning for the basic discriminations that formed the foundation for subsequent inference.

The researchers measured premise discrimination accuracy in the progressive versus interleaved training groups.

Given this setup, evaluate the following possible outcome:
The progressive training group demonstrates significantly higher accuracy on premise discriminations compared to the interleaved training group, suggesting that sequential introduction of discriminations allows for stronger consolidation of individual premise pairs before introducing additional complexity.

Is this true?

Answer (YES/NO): NO